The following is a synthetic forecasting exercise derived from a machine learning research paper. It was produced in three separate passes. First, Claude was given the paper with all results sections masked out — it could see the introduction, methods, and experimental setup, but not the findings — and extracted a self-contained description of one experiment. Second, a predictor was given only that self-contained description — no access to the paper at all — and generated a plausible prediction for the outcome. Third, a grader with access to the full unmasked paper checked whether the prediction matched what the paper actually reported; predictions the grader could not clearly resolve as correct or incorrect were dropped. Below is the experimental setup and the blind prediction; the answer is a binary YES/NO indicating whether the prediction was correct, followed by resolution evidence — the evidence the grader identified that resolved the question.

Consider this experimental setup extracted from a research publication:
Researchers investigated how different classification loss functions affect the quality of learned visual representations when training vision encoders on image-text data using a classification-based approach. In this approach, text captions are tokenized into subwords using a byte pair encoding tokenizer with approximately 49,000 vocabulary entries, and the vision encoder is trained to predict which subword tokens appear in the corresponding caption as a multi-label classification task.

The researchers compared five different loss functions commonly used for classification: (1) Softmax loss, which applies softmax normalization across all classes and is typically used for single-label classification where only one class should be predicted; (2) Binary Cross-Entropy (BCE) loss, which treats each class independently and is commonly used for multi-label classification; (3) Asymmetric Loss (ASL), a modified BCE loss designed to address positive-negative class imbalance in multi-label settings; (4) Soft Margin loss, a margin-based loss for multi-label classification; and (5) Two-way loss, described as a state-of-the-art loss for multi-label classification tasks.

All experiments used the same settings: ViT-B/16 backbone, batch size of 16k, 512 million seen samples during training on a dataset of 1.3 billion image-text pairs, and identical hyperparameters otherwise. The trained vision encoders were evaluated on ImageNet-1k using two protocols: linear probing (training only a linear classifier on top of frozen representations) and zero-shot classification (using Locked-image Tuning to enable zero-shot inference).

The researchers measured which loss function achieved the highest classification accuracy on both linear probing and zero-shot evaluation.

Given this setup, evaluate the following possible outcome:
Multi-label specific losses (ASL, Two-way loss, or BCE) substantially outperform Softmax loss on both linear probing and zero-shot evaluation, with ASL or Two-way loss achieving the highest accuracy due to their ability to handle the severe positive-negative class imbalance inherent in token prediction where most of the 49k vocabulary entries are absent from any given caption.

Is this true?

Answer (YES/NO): NO